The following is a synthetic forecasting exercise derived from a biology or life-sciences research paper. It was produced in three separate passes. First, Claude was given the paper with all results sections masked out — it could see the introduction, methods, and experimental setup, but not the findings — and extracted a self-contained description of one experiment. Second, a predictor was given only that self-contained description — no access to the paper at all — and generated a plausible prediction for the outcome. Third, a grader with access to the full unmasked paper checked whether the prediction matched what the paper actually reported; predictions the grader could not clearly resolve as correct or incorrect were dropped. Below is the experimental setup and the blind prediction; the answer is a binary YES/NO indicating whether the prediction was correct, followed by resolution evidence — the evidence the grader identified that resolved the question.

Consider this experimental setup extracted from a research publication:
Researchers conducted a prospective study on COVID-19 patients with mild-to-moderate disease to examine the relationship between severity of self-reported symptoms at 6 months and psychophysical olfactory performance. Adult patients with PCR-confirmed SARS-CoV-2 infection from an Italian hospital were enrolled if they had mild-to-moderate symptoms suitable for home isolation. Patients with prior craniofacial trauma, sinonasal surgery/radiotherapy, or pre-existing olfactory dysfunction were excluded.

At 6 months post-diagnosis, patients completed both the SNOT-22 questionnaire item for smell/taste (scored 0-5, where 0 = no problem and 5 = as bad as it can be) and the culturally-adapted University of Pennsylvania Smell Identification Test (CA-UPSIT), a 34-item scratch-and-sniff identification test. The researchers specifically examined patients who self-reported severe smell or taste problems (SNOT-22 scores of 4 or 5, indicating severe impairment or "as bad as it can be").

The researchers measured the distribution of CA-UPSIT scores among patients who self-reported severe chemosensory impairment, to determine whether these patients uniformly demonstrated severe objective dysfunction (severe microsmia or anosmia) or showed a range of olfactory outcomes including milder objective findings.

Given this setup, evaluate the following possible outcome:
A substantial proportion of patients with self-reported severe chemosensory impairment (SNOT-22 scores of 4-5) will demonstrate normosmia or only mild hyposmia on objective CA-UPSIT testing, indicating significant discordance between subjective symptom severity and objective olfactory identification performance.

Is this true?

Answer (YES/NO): NO